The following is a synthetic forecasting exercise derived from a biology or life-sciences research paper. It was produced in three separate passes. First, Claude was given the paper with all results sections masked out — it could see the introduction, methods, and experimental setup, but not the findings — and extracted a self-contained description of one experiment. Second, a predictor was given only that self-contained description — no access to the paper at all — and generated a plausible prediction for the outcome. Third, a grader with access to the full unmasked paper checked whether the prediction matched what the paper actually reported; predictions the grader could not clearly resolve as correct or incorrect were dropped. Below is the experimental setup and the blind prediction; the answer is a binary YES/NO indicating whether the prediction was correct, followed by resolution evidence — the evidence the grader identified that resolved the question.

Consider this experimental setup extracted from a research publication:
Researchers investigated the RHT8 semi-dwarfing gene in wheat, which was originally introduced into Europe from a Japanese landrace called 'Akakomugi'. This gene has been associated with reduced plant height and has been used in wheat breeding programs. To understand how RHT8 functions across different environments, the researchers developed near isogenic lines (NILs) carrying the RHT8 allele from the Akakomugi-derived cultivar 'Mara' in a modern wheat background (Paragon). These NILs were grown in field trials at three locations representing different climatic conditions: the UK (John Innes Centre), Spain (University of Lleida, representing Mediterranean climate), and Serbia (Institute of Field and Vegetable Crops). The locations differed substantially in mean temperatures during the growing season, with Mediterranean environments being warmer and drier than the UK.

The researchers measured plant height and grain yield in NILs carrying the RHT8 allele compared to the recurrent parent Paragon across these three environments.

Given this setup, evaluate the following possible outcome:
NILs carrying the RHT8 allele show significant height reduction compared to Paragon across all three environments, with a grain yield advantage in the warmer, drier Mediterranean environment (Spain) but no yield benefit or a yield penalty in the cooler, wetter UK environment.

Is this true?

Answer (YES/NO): YES